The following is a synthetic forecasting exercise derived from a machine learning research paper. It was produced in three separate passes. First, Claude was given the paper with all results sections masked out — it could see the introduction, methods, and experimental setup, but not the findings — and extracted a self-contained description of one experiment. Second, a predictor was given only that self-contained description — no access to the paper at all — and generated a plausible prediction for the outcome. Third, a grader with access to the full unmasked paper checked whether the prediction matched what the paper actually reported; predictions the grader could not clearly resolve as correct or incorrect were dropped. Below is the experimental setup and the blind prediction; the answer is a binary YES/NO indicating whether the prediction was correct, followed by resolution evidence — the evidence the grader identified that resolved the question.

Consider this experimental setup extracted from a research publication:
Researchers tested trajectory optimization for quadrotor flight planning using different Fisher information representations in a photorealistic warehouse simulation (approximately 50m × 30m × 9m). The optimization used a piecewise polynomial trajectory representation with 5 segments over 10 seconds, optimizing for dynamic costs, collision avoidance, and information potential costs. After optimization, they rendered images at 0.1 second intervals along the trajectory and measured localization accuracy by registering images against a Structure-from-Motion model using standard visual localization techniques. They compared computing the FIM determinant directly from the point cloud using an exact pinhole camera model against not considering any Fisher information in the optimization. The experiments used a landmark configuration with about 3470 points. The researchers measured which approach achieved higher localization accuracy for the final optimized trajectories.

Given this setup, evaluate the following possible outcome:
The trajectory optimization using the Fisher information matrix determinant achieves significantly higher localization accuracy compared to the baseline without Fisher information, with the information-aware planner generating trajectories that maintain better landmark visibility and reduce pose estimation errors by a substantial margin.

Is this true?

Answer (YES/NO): NO